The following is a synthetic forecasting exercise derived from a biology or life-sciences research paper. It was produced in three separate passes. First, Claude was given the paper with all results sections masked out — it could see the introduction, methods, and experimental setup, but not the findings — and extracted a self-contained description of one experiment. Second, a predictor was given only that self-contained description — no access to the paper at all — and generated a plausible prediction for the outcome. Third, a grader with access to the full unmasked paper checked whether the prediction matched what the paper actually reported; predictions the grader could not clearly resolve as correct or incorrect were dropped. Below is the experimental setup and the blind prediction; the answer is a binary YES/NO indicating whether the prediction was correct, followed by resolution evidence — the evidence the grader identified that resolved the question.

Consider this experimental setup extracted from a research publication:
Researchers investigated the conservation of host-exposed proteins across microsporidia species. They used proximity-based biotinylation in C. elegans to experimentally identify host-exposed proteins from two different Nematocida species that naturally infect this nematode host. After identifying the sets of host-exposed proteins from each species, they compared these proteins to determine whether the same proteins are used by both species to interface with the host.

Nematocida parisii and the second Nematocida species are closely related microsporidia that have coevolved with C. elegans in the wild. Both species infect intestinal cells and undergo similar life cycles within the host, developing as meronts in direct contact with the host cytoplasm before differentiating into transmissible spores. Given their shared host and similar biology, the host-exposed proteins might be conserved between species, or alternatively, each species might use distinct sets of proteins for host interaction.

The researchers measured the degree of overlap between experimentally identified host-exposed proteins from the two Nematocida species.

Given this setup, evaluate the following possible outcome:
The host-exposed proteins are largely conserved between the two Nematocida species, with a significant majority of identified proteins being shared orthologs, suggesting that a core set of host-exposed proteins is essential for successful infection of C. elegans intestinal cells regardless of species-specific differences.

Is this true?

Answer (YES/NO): NO